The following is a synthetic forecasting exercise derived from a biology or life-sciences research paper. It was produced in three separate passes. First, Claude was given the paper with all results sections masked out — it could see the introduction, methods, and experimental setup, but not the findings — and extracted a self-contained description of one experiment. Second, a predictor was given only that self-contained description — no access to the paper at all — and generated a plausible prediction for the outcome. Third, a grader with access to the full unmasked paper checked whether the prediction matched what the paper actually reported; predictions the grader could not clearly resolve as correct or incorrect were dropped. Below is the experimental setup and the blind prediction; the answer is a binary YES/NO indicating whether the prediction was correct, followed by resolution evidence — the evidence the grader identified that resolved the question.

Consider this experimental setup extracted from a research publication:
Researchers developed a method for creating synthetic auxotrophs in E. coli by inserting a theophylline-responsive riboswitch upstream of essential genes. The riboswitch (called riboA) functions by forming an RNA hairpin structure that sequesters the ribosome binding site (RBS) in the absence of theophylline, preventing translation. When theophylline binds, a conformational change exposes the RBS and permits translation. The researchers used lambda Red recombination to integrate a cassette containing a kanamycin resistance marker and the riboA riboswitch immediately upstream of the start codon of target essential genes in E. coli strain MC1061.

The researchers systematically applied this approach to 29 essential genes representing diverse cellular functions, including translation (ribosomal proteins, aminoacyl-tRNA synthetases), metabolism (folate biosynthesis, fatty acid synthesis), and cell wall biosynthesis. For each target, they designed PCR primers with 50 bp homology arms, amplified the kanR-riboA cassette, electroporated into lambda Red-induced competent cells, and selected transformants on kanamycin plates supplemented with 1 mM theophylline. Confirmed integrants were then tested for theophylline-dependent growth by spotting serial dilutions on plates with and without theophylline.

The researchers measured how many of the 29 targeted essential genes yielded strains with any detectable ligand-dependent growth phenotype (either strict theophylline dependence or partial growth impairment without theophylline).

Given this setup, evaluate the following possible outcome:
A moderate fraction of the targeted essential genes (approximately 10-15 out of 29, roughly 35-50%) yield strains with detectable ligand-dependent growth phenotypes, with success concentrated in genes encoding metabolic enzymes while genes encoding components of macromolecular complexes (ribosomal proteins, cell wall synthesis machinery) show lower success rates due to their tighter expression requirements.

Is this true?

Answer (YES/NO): NO